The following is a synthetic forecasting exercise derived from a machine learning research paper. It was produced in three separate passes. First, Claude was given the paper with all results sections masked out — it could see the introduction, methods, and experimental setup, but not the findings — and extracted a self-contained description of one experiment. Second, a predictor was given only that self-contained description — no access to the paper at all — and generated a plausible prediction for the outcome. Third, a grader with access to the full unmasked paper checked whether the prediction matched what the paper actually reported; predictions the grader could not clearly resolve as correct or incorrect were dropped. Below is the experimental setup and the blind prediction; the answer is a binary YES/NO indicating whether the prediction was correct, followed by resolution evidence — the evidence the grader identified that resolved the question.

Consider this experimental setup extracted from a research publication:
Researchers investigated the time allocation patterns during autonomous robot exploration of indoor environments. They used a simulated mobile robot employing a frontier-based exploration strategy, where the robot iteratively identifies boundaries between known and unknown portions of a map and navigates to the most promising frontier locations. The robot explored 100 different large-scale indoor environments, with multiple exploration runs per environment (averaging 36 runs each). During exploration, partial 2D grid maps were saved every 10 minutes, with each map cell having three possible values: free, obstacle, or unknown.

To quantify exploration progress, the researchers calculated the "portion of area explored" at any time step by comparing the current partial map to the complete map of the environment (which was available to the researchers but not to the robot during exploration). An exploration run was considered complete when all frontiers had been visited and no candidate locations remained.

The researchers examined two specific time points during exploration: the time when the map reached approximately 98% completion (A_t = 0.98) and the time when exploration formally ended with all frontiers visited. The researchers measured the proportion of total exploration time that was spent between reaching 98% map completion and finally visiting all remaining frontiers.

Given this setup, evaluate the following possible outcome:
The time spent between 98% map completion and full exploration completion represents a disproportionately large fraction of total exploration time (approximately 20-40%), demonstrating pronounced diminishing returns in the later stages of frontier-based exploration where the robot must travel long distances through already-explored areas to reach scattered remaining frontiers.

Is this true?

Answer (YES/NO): YES